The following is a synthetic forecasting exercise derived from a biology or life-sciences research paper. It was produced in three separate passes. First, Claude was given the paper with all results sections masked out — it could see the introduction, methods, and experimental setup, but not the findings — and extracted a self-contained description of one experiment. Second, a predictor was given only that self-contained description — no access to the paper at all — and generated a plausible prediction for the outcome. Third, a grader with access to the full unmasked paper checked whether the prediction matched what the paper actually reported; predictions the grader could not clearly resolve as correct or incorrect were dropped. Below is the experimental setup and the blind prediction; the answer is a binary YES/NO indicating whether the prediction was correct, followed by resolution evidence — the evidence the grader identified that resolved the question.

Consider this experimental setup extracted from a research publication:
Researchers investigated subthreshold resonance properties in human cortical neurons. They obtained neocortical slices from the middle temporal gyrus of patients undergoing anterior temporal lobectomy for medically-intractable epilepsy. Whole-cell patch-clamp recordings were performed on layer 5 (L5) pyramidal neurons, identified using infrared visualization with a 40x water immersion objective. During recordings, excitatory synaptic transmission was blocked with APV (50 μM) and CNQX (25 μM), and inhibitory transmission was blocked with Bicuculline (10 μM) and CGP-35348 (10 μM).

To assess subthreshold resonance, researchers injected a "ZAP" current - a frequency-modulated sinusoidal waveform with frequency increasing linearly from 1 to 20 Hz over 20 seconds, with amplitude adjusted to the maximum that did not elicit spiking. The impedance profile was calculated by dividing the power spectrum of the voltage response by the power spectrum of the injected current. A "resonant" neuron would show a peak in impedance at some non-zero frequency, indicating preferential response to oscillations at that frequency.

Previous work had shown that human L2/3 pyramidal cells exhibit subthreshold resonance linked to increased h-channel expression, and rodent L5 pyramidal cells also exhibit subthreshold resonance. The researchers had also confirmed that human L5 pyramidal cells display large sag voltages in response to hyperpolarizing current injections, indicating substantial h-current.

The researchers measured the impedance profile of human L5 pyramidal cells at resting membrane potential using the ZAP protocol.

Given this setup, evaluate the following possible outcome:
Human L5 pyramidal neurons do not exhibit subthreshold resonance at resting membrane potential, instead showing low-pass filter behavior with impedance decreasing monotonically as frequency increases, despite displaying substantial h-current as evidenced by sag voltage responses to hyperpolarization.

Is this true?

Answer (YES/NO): YES